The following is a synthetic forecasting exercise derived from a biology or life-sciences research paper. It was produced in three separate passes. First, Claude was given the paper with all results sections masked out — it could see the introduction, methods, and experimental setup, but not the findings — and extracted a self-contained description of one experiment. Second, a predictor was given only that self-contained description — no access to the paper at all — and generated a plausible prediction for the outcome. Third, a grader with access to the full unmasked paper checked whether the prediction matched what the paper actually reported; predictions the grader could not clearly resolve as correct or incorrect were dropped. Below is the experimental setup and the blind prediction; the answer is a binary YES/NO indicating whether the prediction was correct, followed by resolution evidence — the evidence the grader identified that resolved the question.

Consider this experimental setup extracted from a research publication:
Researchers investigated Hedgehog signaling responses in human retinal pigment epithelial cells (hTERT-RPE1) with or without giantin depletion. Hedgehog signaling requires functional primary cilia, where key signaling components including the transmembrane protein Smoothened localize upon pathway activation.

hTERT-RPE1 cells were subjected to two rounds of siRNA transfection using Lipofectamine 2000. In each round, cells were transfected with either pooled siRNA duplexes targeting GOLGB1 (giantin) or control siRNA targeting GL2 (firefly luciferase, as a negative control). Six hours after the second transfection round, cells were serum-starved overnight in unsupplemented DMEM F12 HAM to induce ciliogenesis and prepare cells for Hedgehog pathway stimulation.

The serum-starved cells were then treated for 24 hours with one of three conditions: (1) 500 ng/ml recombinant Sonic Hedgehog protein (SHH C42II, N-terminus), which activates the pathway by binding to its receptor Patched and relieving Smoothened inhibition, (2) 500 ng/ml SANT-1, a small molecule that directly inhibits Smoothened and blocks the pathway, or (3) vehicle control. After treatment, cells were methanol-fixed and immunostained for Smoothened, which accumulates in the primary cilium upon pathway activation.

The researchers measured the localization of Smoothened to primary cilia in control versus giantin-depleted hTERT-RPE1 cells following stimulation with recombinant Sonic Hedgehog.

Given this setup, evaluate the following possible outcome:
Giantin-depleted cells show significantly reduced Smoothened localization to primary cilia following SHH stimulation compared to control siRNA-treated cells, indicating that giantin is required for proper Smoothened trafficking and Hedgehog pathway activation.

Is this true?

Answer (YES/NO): NO